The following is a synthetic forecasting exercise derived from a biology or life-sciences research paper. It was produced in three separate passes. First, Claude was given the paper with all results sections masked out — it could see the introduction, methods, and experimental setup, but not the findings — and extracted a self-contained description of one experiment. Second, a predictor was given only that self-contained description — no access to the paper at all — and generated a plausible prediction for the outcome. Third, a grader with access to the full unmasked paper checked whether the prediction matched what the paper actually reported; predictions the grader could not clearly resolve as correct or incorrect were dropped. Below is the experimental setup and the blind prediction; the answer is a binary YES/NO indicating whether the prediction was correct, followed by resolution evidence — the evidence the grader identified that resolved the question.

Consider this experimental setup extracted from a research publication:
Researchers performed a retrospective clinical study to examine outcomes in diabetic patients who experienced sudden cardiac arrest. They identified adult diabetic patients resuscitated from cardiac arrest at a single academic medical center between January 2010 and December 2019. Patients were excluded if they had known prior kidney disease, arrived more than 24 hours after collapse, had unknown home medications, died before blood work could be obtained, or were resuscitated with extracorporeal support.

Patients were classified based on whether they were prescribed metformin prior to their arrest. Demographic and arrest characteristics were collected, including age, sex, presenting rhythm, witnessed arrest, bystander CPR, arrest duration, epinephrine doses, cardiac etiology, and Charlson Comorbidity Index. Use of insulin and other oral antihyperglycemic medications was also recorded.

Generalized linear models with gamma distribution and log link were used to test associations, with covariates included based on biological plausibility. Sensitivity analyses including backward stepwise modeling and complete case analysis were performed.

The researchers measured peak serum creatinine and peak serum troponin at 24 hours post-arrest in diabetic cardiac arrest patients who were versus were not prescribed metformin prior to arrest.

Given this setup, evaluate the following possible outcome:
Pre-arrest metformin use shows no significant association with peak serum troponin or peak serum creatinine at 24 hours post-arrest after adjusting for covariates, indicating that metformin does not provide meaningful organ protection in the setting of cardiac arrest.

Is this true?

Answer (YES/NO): NO